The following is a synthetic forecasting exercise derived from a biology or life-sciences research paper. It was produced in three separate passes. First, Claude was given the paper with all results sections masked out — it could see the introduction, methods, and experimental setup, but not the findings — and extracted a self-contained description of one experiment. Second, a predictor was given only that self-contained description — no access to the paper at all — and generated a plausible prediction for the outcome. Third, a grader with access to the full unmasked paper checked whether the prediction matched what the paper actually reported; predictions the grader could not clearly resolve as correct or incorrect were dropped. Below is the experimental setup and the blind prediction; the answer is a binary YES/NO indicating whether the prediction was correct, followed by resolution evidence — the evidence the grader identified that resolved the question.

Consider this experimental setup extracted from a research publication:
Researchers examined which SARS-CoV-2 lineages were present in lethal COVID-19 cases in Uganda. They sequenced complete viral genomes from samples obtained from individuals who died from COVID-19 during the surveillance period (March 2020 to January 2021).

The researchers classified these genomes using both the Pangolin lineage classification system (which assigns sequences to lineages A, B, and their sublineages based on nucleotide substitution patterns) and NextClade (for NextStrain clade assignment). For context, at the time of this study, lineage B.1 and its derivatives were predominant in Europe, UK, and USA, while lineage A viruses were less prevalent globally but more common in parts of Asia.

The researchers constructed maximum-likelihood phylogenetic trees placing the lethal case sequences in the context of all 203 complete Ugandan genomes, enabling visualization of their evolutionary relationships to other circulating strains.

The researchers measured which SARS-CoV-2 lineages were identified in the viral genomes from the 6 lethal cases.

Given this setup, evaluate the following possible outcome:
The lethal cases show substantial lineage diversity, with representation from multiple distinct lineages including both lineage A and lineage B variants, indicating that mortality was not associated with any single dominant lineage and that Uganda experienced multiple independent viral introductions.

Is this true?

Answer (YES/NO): NO